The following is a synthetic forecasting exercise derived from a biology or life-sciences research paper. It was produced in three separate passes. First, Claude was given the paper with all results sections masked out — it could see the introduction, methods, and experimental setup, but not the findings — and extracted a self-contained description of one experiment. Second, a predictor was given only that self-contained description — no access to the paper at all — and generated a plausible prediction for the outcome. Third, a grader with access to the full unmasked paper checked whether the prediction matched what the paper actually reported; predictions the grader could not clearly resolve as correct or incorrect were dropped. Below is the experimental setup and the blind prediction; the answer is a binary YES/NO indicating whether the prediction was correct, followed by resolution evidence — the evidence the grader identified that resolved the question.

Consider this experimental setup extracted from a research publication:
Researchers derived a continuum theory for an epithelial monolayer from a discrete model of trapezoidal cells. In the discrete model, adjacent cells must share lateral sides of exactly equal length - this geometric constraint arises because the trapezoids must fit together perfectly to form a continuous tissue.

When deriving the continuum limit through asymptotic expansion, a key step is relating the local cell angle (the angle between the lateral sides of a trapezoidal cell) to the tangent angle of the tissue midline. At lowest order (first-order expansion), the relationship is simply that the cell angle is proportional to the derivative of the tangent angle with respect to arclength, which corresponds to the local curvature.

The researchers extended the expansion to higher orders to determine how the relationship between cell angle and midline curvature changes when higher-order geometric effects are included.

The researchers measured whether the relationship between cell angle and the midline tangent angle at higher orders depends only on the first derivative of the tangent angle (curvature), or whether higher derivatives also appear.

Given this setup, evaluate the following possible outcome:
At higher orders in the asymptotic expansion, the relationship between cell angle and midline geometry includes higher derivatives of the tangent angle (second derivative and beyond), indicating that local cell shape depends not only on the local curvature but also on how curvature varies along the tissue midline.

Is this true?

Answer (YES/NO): YES